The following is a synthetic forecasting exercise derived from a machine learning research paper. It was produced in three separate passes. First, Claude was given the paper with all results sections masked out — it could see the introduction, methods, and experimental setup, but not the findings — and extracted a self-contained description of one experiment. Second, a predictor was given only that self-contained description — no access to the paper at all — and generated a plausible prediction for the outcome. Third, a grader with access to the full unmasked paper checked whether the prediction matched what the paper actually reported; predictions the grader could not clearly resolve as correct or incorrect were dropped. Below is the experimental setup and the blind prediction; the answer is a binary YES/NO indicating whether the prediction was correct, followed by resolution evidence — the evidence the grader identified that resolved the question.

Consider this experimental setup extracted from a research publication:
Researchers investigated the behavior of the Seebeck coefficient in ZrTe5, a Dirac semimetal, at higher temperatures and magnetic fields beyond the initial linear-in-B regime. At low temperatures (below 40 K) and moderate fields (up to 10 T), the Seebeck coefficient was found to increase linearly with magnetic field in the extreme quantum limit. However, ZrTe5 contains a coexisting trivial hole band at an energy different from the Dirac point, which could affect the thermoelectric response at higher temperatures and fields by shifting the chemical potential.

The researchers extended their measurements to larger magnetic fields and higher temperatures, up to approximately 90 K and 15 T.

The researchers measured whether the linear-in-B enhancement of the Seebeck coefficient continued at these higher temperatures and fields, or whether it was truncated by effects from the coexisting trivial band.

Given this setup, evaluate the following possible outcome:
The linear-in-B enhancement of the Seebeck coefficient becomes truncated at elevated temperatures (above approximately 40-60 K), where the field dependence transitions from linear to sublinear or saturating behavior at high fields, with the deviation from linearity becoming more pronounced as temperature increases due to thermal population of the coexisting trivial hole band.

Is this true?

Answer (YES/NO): YES